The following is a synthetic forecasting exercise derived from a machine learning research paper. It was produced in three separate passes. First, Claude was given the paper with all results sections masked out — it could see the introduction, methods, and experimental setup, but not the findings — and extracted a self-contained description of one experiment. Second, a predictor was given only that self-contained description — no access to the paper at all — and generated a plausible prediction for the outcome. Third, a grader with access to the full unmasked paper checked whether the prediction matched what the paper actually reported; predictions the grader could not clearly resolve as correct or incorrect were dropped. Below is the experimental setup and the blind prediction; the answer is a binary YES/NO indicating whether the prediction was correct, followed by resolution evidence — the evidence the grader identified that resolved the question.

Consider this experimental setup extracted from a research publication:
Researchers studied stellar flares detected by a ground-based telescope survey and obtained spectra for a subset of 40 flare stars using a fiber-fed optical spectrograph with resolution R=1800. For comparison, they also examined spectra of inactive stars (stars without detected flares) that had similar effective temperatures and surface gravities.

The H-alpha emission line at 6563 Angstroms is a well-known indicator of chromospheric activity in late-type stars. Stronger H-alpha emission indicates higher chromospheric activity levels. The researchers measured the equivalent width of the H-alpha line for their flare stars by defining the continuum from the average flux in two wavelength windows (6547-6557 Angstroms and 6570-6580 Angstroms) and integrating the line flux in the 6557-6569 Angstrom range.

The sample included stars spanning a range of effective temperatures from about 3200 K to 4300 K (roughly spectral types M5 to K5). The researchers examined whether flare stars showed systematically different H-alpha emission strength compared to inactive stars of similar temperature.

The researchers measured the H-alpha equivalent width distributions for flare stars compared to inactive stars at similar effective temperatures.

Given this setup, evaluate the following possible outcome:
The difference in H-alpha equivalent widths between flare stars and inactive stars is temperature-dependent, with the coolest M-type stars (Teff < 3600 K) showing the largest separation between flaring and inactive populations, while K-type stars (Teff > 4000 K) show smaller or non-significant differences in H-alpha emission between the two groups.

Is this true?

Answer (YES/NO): YES